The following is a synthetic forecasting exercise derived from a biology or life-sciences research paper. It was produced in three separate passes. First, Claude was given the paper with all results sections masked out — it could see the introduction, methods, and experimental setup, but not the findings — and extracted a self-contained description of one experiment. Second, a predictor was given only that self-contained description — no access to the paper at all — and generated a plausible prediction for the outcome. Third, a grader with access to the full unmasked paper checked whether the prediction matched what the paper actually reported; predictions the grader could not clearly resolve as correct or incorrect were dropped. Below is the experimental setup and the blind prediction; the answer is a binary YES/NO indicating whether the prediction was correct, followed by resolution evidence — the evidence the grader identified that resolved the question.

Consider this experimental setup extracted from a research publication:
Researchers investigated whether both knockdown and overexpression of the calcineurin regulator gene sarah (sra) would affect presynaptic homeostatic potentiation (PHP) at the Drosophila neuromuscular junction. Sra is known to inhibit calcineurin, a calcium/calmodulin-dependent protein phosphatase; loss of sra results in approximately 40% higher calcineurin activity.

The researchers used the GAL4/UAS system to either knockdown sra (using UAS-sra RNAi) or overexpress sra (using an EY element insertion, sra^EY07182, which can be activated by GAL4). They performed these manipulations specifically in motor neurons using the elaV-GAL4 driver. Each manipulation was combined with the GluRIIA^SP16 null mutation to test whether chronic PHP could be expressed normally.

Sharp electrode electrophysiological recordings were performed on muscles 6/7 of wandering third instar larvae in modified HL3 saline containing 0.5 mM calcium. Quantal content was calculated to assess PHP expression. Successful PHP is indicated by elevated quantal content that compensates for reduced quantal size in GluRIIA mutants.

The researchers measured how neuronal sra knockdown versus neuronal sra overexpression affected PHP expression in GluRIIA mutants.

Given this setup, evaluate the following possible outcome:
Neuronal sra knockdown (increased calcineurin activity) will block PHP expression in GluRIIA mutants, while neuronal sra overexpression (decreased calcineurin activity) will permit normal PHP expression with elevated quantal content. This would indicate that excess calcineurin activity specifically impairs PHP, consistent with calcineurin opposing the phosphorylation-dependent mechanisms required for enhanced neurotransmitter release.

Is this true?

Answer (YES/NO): NO